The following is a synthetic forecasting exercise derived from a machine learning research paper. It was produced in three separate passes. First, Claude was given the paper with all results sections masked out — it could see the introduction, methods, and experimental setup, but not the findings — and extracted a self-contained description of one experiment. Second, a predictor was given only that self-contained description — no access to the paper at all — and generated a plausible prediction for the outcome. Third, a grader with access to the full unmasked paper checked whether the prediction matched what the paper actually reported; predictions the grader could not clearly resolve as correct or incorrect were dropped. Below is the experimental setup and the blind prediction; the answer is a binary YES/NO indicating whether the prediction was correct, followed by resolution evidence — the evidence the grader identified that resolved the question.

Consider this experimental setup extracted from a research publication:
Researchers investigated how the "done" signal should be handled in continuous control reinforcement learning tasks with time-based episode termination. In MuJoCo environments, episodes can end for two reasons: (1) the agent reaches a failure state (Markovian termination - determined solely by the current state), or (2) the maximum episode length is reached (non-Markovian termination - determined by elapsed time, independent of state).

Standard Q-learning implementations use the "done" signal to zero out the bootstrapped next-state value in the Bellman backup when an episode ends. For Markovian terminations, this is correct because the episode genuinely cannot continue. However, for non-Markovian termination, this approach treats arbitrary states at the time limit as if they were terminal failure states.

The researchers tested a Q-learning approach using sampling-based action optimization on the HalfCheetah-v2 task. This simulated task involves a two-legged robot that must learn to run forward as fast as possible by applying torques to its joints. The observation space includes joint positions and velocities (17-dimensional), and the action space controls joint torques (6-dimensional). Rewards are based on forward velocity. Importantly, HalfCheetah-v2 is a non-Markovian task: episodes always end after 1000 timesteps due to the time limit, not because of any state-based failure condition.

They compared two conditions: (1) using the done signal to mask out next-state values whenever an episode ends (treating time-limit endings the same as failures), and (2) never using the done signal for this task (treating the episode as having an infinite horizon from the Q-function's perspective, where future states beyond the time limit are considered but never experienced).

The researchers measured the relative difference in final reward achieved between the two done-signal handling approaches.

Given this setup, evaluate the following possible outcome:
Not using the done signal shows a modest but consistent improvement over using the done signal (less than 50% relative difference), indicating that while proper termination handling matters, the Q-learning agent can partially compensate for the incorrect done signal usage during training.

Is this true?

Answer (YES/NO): YES